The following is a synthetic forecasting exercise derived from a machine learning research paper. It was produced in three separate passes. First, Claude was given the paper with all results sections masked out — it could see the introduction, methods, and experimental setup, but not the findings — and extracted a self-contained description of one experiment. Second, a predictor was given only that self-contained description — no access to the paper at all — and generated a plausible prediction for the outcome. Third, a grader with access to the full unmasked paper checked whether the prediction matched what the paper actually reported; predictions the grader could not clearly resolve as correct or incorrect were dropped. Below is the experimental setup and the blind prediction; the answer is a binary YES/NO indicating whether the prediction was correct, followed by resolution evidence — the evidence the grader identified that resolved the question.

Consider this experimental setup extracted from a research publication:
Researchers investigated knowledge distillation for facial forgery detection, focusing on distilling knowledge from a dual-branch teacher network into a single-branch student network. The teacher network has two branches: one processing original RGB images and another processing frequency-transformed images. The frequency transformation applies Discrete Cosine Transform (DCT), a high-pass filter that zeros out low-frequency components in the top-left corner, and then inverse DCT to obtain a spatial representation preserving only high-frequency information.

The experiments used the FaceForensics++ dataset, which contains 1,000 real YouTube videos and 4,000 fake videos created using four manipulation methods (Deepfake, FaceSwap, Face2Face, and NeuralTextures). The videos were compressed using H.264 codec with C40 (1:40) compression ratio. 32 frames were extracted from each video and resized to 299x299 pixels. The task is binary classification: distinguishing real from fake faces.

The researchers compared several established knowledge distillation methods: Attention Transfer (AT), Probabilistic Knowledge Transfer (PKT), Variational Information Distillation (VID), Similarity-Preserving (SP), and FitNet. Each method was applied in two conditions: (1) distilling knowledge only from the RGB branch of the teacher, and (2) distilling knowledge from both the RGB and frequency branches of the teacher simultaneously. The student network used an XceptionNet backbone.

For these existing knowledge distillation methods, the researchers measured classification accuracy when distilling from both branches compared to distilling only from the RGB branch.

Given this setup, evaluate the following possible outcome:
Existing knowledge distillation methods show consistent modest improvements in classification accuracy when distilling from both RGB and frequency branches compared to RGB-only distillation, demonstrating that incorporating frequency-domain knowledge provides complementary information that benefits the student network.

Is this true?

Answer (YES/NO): NO